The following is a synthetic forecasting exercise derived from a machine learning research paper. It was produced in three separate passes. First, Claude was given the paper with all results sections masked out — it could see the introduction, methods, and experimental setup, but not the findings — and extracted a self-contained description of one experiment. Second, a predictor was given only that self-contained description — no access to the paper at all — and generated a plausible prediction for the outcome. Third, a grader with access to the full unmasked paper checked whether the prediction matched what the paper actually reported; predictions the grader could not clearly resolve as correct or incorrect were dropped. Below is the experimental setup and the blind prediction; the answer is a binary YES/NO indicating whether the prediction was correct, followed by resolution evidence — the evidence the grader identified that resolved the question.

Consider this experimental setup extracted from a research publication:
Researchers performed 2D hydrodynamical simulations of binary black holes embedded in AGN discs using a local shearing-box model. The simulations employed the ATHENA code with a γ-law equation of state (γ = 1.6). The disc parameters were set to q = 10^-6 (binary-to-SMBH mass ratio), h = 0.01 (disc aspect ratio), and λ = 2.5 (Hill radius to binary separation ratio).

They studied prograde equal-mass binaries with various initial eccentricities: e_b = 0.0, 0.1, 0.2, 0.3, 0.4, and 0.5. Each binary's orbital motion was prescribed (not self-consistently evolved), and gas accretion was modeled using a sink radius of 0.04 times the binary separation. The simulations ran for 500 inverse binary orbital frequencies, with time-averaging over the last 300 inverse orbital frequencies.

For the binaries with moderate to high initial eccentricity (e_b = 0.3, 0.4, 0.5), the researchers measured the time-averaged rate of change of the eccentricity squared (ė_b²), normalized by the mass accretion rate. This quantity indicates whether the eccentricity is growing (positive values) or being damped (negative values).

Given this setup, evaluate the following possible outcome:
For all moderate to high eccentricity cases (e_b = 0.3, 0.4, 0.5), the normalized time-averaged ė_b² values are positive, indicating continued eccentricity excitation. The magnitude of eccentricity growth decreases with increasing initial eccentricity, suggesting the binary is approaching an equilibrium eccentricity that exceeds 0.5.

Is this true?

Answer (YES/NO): NO